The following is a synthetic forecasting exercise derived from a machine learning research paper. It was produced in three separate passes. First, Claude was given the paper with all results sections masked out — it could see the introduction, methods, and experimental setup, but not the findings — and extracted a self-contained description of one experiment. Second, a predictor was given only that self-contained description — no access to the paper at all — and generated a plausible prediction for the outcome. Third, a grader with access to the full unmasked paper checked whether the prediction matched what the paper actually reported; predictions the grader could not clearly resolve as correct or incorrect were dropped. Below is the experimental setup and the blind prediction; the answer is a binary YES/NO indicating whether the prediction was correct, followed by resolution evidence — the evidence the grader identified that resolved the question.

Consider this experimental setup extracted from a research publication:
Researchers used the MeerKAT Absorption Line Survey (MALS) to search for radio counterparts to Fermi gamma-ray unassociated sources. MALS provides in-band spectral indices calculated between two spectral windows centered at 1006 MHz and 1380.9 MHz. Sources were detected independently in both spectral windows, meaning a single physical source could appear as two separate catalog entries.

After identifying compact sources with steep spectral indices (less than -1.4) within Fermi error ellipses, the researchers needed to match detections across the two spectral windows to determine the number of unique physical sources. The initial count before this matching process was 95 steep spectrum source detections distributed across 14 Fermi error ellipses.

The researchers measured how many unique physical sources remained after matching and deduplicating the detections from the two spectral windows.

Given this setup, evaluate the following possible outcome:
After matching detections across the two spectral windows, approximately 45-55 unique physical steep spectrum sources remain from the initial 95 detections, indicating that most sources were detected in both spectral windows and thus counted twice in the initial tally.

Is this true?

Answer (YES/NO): YES